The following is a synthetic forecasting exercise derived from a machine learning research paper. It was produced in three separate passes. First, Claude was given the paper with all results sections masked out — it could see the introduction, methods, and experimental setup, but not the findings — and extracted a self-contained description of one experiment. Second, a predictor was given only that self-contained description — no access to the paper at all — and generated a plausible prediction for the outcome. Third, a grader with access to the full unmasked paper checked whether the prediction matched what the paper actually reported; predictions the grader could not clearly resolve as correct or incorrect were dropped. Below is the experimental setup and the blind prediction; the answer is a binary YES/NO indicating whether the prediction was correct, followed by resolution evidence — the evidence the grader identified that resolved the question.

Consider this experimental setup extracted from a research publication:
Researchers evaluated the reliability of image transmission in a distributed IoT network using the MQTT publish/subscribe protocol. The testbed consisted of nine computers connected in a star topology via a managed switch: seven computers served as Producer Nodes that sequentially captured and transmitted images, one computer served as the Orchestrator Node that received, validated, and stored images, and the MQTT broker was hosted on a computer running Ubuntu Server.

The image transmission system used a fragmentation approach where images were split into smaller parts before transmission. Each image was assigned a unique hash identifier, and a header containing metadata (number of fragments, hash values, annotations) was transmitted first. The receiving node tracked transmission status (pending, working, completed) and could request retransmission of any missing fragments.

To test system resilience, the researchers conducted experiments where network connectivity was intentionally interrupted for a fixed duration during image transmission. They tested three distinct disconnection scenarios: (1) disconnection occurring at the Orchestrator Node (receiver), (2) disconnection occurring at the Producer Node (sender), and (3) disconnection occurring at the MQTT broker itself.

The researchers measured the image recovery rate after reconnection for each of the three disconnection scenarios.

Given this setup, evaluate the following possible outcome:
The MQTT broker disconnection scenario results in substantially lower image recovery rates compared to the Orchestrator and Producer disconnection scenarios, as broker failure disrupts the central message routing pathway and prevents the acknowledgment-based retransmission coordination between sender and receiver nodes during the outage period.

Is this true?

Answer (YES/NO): NO